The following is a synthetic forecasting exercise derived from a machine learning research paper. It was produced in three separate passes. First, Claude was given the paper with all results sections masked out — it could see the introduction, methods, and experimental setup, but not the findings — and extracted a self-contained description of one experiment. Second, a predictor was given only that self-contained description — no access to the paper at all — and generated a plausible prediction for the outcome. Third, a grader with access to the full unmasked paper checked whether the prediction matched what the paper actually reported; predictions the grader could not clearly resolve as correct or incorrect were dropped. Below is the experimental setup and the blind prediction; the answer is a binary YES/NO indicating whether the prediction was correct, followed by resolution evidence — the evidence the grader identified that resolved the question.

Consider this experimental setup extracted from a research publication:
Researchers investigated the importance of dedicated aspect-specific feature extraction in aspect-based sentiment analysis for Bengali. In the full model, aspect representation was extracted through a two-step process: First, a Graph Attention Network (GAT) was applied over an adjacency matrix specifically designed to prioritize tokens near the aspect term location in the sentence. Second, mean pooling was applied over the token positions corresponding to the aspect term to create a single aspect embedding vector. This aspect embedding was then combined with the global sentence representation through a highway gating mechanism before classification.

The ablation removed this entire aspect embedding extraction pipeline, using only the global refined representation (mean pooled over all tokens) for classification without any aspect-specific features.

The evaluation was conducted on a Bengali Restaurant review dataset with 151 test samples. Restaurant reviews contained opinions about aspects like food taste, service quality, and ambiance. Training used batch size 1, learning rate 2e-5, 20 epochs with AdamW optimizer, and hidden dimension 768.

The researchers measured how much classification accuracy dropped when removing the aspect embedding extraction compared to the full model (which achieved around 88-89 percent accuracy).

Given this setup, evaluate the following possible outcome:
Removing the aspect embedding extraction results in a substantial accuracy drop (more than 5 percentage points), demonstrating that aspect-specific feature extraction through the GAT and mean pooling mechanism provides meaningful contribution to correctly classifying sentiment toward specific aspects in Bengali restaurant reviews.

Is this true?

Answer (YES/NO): YES